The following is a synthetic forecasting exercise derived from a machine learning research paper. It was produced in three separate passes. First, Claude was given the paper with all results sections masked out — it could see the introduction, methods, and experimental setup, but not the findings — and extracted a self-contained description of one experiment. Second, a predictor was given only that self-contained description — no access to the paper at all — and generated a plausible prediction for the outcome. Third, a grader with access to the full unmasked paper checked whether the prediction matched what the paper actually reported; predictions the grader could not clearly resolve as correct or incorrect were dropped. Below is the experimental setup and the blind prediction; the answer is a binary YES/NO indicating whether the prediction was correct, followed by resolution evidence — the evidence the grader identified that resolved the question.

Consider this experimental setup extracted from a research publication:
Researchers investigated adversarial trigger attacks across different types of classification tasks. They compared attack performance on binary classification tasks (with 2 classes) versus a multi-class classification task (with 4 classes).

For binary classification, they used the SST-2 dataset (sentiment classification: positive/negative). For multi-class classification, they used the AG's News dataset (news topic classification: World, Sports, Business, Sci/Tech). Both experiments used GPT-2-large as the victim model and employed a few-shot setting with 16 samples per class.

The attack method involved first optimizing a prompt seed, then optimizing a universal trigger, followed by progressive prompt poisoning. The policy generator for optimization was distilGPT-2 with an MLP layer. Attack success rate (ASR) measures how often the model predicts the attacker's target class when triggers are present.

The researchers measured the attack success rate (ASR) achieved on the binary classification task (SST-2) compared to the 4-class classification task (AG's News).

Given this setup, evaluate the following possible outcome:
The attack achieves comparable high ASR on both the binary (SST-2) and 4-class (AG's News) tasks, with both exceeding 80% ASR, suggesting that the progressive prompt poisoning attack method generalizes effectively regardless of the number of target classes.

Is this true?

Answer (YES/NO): YES